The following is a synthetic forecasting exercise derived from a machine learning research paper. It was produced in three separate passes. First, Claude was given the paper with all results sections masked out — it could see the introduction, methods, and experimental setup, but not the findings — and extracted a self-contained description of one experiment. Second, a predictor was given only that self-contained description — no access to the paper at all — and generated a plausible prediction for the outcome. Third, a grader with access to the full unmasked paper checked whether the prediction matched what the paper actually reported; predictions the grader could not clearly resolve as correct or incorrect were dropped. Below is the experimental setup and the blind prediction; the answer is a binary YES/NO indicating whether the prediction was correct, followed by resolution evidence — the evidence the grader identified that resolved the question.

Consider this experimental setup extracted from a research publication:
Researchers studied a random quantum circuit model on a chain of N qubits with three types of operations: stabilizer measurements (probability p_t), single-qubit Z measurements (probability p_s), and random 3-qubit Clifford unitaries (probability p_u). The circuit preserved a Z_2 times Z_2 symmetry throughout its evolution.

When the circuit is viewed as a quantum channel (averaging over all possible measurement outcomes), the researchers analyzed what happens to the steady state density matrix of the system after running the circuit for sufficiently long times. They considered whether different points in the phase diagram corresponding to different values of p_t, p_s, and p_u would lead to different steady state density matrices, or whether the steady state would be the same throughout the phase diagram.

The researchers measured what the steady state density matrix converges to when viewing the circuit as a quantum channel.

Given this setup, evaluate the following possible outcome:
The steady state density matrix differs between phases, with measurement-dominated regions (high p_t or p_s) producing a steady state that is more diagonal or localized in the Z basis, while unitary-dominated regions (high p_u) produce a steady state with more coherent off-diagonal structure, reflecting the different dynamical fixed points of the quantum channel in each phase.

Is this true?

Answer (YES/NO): NO